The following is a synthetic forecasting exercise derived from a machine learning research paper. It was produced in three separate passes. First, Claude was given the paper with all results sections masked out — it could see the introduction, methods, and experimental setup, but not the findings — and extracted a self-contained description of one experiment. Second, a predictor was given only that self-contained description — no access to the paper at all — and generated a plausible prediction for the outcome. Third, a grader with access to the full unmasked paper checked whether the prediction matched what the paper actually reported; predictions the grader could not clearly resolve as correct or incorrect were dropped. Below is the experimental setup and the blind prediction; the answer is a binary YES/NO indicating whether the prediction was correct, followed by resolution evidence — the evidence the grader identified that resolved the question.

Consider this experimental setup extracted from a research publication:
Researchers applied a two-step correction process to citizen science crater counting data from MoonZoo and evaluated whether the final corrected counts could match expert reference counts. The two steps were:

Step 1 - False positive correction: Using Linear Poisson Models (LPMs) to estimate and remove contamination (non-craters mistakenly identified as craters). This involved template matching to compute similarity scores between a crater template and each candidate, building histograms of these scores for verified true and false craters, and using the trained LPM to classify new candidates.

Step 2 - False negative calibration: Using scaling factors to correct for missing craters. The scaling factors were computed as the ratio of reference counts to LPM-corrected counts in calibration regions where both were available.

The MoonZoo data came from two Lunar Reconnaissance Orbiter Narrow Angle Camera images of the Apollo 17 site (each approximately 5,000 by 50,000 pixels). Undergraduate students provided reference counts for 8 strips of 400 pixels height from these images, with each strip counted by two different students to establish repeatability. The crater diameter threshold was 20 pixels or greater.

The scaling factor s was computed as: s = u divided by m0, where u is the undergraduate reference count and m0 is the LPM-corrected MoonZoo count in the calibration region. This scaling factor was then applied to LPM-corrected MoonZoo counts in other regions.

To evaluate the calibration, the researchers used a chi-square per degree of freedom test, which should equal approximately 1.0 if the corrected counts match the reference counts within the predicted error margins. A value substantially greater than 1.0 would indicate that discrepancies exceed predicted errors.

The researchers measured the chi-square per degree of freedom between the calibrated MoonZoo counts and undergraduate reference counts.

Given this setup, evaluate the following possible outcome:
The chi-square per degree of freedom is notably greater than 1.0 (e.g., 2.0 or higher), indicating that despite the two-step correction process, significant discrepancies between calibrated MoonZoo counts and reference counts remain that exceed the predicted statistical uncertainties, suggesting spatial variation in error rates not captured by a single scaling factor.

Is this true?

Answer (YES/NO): YES